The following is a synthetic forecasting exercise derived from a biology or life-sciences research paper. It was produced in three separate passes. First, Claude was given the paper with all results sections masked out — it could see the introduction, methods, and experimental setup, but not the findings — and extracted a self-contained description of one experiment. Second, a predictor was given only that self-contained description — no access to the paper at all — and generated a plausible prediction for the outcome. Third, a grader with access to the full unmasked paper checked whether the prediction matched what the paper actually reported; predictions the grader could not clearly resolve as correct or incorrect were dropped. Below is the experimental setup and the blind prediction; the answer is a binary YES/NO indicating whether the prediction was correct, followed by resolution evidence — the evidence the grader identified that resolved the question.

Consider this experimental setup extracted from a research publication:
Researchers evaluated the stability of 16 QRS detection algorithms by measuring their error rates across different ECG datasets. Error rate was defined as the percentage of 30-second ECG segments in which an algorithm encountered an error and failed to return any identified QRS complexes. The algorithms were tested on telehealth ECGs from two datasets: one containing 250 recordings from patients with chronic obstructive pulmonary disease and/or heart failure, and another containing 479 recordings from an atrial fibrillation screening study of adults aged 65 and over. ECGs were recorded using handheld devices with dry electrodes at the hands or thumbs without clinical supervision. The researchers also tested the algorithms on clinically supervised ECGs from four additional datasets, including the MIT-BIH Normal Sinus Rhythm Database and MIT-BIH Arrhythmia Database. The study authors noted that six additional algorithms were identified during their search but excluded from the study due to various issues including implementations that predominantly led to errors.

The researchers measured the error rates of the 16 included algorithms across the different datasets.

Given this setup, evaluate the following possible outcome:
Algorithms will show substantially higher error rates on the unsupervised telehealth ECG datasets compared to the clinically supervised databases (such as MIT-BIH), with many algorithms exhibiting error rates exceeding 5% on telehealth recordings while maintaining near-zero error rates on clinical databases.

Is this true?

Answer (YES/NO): NO